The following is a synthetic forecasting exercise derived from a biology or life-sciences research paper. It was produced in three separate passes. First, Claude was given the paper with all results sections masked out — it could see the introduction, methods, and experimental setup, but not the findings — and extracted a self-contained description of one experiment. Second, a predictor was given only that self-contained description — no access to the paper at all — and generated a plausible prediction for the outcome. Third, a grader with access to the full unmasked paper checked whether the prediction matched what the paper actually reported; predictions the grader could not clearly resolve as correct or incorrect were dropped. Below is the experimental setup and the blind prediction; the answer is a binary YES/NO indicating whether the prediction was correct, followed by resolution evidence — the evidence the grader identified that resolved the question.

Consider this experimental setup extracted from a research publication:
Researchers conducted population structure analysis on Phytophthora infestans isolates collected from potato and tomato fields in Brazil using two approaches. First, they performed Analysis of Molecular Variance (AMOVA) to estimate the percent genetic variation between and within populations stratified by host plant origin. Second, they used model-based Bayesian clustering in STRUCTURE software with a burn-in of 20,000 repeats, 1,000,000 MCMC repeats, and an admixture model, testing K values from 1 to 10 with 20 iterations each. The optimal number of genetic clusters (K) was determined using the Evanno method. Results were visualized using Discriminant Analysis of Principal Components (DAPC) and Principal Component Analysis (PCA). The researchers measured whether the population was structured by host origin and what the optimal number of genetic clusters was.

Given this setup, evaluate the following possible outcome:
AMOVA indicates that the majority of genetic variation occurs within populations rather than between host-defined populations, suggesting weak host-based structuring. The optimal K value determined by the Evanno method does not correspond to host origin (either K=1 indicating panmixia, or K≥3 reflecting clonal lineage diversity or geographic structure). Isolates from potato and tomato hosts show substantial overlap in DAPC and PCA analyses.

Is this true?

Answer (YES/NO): NO